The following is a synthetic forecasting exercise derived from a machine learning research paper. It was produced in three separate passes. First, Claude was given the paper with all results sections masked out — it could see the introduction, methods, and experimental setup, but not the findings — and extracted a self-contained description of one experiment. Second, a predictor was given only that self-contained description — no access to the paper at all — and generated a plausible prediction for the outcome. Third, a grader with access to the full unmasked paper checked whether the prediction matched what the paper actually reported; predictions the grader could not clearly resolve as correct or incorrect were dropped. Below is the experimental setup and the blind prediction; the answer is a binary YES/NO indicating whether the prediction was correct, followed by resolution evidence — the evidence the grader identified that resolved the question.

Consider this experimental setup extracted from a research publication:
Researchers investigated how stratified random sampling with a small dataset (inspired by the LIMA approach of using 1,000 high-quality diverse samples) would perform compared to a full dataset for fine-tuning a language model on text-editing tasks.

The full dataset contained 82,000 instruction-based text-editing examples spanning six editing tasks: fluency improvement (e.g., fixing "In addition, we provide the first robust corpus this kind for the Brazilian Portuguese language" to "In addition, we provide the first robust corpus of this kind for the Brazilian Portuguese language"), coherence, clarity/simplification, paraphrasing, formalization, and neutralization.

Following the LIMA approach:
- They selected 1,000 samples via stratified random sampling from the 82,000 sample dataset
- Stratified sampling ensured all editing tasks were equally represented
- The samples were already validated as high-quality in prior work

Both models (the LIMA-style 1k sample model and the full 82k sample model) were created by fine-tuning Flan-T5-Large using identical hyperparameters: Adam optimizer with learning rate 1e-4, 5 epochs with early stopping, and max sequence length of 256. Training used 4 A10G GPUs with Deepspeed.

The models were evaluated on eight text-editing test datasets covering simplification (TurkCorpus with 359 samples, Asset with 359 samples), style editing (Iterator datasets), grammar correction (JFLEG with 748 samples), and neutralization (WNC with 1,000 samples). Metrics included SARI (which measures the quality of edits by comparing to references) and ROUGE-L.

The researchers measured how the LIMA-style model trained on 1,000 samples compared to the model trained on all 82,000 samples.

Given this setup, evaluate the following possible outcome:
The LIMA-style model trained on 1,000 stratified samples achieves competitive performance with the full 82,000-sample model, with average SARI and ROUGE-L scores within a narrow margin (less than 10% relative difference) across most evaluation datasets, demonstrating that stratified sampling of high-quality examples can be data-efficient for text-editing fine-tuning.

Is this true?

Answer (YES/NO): NO